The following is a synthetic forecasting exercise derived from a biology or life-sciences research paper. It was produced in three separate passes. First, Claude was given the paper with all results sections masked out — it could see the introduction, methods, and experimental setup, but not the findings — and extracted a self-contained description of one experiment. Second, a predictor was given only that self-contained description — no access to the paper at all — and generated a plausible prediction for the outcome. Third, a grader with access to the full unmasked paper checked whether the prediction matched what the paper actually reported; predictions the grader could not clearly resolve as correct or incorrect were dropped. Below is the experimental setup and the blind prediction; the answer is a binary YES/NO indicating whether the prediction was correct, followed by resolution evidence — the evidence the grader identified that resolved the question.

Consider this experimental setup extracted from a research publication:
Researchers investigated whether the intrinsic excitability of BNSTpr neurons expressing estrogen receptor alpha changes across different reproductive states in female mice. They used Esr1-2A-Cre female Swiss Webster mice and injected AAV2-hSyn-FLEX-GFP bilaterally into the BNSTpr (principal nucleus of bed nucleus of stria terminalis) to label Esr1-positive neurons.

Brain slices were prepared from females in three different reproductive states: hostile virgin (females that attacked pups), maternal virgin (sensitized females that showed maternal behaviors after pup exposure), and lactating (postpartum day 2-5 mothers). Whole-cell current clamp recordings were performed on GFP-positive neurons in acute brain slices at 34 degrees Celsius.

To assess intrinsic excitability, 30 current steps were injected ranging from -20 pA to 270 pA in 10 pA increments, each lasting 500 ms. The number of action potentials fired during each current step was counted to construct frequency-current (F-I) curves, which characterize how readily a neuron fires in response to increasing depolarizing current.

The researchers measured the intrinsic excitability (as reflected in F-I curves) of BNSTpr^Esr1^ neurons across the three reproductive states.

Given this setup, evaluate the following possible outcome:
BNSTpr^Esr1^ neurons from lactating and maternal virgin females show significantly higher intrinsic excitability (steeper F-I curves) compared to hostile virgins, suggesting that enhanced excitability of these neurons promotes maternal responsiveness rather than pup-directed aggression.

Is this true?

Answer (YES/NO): NO